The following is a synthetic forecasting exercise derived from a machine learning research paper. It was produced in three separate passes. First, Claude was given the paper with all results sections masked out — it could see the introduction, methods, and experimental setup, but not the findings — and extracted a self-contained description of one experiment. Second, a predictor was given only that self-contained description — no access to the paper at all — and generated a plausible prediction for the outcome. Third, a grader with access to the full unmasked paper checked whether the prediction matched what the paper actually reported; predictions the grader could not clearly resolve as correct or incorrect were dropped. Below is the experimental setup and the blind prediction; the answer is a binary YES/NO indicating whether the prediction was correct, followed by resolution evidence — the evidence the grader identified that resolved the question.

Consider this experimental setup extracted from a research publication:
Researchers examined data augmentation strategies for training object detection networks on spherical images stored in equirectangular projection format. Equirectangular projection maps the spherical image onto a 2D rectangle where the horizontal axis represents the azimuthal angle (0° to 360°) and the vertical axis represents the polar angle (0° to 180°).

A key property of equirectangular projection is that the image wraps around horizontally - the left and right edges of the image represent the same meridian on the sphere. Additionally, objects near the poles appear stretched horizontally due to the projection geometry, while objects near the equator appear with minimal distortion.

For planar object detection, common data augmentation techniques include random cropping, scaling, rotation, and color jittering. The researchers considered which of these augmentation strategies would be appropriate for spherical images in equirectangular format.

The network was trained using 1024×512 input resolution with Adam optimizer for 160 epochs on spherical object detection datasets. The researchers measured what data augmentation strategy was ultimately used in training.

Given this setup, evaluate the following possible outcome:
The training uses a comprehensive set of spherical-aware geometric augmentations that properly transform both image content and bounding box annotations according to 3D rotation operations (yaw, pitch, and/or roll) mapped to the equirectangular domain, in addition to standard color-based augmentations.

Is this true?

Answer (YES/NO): NO